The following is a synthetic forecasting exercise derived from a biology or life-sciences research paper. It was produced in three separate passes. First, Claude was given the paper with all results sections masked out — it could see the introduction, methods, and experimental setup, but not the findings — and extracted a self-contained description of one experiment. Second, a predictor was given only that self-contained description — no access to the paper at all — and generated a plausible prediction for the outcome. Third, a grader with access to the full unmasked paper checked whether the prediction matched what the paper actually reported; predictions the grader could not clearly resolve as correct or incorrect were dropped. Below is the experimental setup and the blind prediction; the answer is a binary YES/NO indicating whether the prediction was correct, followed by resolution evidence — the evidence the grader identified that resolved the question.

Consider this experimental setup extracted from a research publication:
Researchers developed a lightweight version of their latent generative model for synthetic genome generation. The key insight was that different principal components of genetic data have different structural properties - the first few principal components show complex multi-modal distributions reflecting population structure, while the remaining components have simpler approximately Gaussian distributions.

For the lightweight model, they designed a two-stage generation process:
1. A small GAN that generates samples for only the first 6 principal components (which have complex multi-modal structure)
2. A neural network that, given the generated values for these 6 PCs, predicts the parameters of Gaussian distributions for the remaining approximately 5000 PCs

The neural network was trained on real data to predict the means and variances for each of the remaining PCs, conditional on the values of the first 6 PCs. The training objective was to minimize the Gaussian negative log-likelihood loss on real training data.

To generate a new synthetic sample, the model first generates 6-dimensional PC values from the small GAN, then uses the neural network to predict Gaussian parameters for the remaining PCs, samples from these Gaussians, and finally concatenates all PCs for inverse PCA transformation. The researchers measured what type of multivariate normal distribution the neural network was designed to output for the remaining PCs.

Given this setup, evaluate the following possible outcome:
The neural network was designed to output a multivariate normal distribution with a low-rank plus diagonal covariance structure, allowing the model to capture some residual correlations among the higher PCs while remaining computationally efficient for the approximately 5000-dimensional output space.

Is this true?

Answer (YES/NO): NO